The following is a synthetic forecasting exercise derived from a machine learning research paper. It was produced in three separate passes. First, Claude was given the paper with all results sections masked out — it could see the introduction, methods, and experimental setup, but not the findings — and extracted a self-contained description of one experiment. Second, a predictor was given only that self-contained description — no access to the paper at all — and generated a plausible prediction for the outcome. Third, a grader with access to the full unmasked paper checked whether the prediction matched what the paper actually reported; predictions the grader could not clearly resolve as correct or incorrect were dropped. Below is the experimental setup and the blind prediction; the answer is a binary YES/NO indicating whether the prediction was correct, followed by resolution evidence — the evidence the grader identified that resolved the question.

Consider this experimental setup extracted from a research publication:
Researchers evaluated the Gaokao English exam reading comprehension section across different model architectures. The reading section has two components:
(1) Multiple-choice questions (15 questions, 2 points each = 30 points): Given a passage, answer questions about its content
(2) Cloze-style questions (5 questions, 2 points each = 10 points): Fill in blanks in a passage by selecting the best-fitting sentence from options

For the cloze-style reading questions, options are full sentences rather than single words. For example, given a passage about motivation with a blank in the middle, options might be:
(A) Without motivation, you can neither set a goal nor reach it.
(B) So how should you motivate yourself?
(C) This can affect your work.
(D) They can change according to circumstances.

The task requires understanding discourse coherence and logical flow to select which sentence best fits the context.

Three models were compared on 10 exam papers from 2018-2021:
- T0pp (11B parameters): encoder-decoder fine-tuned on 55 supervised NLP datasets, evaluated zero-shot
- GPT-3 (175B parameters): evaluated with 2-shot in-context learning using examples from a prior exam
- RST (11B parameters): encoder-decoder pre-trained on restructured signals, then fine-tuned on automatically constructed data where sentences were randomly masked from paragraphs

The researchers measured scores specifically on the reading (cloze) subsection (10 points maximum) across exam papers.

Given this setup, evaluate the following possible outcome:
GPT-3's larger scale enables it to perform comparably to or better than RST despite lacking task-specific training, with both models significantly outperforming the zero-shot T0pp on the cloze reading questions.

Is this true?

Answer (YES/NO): NO